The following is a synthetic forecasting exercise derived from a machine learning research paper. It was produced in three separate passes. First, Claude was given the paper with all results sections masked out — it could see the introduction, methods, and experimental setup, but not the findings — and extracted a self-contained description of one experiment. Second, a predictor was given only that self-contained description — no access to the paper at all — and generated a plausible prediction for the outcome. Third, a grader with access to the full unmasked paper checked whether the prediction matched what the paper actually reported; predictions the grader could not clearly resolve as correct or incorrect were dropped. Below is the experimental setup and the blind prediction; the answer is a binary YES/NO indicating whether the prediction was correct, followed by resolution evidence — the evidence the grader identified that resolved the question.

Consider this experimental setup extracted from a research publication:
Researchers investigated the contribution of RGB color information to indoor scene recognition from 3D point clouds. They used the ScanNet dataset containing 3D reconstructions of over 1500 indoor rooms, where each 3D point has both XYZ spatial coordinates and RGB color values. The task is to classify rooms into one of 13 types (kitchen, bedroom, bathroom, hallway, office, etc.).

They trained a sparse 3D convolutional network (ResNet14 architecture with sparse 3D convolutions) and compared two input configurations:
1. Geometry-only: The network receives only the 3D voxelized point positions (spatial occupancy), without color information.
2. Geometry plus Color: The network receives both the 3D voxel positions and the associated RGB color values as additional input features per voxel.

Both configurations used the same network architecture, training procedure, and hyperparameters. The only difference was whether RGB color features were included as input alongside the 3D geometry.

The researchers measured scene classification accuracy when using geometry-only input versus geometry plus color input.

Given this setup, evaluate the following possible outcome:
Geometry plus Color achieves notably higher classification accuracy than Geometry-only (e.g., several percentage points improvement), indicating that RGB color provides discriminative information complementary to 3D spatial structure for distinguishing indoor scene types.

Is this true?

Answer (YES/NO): NO